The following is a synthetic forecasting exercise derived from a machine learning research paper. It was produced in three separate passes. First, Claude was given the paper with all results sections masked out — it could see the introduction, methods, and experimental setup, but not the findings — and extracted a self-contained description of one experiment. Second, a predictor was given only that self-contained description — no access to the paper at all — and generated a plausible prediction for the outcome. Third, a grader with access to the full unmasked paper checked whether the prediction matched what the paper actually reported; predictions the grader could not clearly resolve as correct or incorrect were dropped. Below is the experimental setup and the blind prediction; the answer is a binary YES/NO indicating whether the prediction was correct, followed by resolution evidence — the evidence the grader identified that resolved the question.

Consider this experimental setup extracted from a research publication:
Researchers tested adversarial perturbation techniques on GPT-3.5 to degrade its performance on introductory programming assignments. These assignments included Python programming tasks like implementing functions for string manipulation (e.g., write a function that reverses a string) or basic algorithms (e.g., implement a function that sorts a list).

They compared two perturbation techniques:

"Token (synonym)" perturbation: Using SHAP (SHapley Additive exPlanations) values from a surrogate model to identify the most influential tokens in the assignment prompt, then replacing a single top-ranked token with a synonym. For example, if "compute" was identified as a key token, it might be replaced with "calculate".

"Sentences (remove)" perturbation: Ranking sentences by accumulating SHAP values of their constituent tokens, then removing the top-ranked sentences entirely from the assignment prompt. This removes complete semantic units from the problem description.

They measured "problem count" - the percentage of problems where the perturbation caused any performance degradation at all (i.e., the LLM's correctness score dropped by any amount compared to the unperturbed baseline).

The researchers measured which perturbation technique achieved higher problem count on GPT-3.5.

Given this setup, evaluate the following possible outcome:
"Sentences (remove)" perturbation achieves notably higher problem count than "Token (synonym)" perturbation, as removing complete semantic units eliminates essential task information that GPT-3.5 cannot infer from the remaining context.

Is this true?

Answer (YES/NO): YES